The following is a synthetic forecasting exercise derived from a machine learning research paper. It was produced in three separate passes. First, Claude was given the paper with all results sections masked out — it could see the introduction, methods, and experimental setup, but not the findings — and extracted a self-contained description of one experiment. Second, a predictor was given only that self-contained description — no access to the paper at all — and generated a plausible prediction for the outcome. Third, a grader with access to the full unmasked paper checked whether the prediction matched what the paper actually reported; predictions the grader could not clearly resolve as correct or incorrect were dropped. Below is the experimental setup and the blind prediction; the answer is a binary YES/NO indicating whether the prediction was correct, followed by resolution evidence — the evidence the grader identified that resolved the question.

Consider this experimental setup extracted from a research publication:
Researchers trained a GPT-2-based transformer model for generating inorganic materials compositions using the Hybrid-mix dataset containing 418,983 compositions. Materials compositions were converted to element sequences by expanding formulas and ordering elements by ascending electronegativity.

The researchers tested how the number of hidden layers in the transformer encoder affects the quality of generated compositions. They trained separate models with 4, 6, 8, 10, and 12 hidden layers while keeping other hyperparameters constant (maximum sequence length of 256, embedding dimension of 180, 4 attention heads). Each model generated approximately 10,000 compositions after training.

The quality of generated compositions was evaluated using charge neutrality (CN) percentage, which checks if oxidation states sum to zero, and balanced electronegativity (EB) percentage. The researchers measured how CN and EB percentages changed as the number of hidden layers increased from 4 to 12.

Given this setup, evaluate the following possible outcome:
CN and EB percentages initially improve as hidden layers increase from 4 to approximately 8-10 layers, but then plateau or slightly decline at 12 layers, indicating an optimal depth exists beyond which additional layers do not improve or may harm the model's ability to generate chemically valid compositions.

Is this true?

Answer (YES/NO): NO